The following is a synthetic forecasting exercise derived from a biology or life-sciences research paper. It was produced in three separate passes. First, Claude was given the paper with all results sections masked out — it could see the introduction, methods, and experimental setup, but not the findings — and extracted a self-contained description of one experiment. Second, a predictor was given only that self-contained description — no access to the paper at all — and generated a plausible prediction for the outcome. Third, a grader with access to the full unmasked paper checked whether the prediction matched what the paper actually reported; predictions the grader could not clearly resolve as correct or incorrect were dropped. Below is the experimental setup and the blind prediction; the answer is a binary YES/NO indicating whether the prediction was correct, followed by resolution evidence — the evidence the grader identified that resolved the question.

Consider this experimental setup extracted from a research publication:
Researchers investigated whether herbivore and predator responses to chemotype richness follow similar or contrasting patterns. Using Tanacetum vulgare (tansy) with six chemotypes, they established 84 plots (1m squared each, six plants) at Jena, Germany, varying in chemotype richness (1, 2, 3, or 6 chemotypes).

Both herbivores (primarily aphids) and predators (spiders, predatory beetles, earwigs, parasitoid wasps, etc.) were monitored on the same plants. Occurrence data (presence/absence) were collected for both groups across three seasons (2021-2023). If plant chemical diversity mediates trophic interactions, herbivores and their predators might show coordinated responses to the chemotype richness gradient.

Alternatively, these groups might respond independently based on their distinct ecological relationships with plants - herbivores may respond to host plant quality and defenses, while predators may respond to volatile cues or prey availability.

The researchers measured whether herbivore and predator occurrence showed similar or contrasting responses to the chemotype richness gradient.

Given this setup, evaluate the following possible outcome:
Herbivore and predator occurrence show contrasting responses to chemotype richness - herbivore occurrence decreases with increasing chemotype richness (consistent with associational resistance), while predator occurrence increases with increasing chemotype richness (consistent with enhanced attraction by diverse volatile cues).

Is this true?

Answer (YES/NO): NO